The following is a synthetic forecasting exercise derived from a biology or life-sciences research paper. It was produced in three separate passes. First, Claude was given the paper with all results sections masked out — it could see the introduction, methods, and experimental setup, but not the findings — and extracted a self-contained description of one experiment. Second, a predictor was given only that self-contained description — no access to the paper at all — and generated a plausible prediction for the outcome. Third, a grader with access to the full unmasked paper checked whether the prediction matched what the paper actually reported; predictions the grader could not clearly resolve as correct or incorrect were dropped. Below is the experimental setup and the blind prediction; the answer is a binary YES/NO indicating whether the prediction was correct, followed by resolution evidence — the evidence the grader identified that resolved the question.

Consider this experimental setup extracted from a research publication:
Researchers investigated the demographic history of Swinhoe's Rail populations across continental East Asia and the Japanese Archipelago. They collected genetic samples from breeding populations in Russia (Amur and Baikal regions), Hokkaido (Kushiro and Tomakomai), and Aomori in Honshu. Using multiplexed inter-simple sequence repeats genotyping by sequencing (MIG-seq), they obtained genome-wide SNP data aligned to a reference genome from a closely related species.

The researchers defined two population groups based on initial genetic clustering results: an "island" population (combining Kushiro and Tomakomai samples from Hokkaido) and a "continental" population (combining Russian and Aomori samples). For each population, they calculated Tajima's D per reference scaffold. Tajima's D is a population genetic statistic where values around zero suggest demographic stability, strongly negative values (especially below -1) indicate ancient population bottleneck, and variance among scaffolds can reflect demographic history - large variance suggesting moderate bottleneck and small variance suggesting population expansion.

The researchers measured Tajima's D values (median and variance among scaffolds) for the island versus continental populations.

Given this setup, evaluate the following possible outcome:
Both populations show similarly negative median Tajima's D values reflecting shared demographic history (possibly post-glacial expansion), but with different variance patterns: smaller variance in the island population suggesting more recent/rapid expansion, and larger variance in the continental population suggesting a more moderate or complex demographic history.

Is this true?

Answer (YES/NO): NO